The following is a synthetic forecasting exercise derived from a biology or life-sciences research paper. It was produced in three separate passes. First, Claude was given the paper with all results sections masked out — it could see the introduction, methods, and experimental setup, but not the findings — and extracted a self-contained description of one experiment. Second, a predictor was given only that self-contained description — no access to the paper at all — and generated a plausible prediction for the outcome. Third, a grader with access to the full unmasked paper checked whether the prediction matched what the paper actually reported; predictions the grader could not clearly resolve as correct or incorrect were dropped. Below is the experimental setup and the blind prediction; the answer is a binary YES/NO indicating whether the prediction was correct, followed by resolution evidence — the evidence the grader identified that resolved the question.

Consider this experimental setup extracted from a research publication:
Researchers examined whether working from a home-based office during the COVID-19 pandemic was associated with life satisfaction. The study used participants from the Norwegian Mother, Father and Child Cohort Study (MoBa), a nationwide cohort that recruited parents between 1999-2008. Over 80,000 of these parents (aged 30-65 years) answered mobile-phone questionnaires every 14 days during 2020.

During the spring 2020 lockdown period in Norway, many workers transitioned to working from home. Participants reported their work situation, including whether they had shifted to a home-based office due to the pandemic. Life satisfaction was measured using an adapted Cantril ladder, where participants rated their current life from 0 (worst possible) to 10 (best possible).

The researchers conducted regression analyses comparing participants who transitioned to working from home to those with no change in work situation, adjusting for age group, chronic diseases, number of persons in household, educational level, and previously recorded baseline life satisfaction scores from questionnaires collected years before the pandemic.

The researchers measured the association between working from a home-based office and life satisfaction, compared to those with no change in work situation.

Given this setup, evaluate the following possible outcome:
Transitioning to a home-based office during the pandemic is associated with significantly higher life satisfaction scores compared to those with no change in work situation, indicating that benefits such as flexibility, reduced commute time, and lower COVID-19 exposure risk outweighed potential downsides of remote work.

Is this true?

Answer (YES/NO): NO